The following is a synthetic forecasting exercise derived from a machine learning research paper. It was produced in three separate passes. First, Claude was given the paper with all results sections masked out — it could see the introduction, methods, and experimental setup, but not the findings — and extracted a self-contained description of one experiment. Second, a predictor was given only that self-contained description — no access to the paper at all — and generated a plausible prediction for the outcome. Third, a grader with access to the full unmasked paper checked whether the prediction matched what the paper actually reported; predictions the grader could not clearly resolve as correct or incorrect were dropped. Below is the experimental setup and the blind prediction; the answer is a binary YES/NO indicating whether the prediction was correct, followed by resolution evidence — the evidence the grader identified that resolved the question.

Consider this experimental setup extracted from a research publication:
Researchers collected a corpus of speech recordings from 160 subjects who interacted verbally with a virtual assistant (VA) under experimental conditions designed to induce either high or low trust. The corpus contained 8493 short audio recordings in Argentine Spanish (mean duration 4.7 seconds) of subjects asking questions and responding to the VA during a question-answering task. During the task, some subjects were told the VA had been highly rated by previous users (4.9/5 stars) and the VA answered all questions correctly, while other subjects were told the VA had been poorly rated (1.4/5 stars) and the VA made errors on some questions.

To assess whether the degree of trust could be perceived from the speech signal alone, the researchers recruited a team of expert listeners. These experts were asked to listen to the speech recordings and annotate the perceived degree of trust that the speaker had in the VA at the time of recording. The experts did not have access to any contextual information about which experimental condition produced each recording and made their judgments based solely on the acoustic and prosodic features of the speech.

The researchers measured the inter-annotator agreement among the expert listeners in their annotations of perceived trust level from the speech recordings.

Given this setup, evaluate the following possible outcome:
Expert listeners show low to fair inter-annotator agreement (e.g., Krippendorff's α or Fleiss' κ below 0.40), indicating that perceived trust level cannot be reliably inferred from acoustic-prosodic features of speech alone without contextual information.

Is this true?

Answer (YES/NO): YES